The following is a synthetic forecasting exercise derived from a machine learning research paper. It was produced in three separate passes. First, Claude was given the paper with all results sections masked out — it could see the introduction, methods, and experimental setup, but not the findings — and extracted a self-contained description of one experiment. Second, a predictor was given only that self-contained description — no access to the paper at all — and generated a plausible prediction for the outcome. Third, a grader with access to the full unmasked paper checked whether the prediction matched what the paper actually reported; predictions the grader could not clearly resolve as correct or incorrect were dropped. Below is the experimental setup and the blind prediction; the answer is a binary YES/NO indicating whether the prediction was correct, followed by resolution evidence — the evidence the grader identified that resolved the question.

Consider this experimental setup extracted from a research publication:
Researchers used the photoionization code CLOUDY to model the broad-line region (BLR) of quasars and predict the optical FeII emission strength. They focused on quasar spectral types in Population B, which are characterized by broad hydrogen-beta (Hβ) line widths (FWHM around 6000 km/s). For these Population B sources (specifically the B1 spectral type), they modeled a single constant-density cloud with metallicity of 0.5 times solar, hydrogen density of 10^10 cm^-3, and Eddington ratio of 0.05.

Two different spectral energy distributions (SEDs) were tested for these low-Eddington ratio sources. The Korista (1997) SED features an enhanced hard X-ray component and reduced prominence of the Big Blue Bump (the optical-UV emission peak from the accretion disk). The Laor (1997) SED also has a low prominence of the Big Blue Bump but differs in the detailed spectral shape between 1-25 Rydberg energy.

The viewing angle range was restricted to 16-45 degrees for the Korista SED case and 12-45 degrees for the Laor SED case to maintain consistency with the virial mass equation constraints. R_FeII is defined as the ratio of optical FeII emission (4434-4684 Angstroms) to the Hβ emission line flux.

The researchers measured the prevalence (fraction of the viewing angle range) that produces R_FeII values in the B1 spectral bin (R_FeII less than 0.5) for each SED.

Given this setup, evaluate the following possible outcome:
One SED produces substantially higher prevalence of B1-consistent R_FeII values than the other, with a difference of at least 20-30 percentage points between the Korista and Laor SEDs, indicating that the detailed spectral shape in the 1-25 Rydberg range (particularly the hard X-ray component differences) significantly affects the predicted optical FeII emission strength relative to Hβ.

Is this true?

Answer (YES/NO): NO